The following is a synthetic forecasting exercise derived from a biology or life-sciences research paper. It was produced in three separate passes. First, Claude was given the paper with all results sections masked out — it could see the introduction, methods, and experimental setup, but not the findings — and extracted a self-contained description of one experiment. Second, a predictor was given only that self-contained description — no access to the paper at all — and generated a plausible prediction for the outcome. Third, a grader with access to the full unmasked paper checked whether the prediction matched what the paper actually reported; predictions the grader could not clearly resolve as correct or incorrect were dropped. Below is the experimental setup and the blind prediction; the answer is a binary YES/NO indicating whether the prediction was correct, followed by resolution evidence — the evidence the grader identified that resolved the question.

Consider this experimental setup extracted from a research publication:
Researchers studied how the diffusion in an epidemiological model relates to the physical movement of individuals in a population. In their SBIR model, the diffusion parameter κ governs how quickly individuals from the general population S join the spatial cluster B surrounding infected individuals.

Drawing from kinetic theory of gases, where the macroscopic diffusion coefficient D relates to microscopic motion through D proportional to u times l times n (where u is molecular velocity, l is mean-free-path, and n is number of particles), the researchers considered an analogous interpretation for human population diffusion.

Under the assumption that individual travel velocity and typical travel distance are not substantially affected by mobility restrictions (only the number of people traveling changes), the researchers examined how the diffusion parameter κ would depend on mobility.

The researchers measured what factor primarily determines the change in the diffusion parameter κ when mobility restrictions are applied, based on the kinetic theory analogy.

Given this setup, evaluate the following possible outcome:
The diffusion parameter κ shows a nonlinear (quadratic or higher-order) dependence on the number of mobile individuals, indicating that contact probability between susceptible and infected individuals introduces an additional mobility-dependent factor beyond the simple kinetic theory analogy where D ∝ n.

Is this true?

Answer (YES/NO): NO